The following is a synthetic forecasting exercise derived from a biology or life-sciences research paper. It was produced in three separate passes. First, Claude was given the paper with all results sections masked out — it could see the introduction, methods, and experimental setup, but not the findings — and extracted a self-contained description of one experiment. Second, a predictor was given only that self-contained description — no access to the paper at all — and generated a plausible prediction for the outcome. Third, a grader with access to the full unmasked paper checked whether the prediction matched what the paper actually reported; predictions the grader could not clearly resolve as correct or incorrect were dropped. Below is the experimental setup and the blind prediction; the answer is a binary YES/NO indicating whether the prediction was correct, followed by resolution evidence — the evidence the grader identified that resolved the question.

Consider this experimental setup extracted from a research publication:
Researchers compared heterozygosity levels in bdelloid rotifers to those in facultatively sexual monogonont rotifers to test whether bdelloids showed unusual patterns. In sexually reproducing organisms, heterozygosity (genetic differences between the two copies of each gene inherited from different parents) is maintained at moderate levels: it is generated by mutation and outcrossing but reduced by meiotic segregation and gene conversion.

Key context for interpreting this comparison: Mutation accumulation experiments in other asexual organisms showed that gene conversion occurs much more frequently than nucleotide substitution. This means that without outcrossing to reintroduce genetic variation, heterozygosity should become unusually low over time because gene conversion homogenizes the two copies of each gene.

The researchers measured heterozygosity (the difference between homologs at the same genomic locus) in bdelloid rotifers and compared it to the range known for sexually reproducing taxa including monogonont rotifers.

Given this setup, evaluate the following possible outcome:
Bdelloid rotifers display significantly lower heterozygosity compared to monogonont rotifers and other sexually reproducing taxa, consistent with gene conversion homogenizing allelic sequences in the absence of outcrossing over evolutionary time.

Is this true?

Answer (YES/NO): NO